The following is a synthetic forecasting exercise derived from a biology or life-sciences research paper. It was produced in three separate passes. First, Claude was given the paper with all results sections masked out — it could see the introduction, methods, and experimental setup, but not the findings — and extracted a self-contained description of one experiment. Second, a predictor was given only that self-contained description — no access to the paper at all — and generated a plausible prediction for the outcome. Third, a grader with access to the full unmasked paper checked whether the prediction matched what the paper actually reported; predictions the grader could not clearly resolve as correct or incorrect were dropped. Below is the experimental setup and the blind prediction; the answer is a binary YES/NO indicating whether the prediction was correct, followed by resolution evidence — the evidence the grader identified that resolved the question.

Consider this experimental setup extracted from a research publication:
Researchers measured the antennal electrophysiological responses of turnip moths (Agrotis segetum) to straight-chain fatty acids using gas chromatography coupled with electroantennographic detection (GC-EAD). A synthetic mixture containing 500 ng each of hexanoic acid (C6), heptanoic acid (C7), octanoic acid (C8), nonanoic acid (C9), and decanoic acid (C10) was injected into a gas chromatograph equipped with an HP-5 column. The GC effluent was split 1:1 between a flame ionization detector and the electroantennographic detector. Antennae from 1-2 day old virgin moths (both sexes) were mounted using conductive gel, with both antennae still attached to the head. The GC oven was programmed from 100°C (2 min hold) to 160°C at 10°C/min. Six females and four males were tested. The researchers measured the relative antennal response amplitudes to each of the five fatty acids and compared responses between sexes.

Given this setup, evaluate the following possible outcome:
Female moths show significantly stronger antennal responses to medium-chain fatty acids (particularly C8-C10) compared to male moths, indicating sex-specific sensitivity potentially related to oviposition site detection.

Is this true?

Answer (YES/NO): NO